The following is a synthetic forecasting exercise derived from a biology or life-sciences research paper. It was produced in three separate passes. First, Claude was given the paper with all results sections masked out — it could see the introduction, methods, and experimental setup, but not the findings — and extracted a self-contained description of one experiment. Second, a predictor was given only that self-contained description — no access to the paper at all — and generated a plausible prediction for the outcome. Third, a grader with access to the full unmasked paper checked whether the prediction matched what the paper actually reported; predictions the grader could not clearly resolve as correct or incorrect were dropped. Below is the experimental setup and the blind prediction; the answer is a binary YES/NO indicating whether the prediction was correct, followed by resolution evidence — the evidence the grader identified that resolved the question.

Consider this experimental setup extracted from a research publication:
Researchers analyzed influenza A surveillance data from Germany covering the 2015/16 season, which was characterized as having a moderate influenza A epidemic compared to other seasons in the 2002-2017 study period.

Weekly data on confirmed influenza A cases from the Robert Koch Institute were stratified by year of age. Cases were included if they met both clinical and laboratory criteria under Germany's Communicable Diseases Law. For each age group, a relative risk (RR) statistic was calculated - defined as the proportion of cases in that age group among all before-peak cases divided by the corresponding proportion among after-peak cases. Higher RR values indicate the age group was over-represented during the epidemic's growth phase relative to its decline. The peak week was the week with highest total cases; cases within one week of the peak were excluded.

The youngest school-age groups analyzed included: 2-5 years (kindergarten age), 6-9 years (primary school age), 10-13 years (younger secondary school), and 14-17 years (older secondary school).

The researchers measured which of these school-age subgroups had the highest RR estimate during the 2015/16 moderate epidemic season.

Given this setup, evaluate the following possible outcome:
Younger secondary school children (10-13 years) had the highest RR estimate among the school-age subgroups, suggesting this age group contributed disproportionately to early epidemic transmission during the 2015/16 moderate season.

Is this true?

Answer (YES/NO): NO